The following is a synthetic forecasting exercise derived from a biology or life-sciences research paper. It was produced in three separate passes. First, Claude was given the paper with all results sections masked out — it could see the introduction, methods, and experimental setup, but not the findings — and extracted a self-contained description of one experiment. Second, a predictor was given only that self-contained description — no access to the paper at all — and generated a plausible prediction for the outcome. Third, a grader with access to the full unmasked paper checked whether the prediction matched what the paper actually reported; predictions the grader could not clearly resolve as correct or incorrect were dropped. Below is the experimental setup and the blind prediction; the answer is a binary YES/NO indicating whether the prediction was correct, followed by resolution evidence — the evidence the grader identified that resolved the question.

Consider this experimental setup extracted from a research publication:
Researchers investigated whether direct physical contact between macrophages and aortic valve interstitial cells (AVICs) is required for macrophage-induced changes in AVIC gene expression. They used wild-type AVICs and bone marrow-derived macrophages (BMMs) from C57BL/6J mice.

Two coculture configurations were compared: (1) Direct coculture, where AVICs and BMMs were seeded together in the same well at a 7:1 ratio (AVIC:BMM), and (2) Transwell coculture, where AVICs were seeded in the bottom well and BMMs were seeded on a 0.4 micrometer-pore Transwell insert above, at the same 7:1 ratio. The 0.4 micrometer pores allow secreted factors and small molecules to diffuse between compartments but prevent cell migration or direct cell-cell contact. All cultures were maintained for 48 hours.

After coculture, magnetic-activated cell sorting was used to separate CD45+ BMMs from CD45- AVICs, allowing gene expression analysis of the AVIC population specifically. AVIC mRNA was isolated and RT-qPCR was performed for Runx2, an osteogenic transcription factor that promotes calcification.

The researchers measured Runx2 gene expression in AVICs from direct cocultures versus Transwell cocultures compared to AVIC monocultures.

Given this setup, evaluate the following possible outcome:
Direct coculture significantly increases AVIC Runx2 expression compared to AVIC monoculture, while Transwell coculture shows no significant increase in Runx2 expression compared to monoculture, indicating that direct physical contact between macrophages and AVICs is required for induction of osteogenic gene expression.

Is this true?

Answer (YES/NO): NO